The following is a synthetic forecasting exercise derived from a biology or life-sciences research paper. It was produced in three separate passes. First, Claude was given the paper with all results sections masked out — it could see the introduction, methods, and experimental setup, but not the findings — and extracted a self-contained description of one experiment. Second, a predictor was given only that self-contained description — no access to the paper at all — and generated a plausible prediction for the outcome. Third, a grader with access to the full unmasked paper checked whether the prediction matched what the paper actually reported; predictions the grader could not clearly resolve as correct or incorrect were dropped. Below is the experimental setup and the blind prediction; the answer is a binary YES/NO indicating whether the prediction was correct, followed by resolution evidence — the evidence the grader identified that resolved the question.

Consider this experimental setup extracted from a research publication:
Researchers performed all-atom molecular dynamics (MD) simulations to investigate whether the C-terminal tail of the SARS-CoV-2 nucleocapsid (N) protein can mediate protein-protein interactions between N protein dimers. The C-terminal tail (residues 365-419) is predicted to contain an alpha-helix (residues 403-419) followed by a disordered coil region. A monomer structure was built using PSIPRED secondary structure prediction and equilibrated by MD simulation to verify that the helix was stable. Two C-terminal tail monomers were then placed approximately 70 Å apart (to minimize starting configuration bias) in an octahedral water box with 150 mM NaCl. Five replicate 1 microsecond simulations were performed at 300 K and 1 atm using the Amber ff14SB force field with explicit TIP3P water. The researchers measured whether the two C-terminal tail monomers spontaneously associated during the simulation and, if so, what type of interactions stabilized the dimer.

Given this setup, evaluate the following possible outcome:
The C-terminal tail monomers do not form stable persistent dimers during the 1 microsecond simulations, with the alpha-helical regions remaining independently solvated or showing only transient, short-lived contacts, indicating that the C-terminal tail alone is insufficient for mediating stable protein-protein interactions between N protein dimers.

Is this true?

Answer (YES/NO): NO